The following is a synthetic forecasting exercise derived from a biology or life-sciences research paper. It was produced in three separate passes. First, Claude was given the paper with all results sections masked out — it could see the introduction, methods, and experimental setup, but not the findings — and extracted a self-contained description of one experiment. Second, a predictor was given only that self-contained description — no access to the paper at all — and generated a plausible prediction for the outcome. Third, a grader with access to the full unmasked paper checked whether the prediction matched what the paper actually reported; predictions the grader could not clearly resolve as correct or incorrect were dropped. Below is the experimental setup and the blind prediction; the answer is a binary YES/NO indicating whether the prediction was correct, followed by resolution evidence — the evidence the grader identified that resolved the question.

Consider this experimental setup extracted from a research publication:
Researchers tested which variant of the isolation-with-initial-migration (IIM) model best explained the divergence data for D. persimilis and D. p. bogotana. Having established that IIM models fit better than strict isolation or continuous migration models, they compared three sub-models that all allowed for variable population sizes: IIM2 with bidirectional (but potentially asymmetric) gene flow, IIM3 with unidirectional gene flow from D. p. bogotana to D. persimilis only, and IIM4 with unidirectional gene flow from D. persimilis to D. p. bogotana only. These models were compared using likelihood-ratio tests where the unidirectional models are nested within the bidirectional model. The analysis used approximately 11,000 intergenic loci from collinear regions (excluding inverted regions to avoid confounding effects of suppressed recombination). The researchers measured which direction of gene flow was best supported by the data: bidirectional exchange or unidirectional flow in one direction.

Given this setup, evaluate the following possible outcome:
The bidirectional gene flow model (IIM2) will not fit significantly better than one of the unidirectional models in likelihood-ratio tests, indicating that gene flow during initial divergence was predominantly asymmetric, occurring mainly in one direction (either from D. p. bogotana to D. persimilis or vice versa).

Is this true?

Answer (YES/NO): NO